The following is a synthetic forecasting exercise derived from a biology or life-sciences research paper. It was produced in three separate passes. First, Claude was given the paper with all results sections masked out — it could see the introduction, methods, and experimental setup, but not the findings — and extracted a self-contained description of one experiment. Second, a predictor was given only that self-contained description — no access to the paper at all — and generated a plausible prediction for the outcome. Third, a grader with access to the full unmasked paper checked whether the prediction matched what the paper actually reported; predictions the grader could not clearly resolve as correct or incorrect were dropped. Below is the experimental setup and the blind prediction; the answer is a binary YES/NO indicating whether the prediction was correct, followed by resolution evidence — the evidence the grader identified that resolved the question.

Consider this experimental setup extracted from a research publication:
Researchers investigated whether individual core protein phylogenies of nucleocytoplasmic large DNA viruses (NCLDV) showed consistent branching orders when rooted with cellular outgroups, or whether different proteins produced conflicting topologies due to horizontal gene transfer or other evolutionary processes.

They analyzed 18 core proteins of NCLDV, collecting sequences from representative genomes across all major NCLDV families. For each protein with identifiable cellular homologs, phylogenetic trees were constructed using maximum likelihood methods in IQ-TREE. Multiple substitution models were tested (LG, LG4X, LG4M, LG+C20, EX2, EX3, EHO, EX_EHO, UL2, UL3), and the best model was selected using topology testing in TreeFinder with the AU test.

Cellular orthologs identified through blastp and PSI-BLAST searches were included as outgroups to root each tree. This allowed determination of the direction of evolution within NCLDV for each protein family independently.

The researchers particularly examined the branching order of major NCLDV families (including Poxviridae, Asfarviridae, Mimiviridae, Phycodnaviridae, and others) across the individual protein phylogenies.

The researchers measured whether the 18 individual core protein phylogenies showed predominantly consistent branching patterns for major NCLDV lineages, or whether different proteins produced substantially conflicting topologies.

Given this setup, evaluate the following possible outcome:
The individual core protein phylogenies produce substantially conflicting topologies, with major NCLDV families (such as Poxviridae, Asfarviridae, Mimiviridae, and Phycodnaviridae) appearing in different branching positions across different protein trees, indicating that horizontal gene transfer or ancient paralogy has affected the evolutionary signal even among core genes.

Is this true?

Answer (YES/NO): NO